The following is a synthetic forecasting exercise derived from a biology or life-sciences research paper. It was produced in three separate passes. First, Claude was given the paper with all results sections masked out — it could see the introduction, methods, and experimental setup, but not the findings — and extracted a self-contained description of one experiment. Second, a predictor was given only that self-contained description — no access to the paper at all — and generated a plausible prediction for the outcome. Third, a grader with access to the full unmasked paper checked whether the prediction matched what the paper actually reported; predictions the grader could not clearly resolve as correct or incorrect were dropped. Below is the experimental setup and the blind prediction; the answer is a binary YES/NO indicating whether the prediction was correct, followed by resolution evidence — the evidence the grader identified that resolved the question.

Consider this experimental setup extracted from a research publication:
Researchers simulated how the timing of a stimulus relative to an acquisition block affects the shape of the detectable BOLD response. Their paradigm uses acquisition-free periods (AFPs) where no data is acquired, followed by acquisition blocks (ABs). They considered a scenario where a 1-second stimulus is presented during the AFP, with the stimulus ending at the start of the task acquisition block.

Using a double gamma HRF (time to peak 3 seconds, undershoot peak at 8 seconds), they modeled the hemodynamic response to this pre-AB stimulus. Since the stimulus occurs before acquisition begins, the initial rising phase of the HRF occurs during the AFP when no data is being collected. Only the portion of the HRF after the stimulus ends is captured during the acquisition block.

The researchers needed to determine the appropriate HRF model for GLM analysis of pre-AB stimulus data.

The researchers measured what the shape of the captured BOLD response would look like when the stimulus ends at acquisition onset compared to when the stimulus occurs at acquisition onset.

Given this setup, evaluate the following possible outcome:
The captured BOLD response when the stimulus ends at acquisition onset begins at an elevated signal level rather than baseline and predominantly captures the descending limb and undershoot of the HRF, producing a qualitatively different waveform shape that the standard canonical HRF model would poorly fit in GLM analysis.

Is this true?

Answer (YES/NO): NO